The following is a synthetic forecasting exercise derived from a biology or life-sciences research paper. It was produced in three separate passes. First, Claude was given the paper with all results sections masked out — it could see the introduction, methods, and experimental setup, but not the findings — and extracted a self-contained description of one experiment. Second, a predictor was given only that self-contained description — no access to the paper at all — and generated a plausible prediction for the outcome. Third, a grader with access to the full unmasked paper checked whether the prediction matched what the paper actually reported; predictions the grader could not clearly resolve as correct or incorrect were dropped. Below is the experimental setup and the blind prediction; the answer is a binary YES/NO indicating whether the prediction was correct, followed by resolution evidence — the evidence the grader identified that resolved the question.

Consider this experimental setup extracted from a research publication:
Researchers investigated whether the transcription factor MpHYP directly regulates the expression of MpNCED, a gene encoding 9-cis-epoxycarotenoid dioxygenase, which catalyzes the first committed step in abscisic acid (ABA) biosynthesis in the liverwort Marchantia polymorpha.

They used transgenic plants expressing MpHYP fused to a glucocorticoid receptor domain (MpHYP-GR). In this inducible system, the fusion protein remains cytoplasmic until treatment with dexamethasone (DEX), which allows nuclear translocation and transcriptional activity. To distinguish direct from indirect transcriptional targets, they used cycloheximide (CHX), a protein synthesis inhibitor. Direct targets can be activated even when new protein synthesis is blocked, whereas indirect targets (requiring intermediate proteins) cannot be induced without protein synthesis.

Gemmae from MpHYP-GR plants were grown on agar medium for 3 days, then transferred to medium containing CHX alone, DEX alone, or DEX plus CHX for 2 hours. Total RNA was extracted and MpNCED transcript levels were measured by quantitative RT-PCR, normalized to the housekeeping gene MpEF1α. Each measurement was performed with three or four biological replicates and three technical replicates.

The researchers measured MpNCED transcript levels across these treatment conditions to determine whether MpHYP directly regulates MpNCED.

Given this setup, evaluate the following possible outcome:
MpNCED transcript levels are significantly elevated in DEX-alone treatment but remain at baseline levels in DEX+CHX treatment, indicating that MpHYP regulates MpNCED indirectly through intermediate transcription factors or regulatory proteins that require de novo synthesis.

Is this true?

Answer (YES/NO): NO